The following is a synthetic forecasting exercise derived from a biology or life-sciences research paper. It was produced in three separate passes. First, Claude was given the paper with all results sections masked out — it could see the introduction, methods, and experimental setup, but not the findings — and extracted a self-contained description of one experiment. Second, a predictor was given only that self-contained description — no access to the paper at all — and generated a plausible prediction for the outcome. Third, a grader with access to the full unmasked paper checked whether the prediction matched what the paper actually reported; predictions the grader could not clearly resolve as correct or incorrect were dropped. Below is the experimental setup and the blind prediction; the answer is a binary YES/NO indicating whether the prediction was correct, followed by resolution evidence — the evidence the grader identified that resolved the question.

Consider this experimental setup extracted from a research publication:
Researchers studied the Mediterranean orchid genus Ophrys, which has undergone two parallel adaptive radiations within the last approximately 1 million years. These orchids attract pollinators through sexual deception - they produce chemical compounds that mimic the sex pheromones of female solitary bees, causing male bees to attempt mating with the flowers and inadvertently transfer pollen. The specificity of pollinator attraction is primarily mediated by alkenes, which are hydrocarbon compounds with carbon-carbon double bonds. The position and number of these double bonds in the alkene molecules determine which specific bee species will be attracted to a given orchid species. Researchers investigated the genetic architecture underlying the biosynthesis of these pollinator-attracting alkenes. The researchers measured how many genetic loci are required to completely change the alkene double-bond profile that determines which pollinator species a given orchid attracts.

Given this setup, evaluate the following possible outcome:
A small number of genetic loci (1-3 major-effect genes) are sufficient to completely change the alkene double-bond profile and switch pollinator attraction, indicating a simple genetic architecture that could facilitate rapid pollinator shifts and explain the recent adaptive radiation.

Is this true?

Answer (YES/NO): YES